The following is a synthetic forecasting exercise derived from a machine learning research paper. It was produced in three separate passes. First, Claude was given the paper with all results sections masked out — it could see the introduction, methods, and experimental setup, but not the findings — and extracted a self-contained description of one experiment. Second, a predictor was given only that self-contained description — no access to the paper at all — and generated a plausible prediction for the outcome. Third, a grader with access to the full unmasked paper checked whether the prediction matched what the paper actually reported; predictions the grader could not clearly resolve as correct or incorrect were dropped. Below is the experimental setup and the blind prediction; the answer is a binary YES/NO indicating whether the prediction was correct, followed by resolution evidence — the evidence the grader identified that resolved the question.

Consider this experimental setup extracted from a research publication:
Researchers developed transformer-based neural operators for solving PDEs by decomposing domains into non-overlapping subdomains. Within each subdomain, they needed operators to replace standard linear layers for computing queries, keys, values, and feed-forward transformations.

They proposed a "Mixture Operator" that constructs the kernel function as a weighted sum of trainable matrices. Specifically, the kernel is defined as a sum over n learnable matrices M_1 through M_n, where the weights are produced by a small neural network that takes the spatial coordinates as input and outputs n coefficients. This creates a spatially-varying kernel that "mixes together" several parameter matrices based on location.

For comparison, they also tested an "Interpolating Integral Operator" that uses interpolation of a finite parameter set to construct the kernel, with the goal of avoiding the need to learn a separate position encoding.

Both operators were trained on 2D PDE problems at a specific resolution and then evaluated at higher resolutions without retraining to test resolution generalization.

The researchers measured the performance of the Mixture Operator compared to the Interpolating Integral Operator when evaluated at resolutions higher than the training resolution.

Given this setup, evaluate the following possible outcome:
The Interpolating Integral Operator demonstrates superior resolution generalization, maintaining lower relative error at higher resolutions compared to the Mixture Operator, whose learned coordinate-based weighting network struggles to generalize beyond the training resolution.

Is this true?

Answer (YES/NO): NO